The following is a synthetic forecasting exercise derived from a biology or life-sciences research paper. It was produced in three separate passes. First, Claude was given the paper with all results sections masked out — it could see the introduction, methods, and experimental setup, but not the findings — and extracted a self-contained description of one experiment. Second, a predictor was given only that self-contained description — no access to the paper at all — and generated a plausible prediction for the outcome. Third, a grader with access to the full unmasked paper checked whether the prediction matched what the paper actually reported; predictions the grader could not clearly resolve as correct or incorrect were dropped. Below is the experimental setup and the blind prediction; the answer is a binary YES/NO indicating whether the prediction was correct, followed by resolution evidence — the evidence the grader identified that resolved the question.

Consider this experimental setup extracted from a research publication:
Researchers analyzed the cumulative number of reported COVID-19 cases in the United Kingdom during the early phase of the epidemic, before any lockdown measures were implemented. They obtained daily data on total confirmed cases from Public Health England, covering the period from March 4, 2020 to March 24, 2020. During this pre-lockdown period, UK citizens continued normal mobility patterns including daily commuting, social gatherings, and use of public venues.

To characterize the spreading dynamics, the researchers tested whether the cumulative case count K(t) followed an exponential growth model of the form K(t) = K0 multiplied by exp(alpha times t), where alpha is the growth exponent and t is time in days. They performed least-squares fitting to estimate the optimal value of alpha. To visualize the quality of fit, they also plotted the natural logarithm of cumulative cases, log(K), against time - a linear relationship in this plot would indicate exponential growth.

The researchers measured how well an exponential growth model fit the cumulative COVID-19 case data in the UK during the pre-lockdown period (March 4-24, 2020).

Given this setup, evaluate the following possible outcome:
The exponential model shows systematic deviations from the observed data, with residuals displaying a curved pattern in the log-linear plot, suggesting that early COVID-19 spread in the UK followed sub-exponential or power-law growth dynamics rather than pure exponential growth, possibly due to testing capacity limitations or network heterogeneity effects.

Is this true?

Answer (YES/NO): NO